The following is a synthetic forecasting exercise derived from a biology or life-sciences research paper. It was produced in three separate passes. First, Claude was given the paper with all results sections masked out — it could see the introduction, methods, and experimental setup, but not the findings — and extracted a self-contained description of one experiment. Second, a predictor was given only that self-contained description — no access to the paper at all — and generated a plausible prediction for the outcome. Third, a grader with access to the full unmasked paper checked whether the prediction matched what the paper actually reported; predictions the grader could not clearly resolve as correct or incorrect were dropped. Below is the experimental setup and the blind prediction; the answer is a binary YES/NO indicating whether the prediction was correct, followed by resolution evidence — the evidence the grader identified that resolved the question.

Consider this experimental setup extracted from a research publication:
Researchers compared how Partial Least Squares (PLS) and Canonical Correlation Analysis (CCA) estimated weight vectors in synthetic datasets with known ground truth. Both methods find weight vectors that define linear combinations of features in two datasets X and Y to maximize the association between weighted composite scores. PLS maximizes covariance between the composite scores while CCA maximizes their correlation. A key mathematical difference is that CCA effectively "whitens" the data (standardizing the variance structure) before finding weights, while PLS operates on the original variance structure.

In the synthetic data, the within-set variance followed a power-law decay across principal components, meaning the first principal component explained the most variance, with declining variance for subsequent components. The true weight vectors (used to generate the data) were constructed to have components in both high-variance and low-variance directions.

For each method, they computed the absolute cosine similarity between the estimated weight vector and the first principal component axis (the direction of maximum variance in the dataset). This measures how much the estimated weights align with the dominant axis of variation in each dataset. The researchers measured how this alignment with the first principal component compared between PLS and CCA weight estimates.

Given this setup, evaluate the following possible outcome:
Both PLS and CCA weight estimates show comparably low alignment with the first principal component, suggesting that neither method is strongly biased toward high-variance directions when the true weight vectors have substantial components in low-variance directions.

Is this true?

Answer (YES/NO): NO